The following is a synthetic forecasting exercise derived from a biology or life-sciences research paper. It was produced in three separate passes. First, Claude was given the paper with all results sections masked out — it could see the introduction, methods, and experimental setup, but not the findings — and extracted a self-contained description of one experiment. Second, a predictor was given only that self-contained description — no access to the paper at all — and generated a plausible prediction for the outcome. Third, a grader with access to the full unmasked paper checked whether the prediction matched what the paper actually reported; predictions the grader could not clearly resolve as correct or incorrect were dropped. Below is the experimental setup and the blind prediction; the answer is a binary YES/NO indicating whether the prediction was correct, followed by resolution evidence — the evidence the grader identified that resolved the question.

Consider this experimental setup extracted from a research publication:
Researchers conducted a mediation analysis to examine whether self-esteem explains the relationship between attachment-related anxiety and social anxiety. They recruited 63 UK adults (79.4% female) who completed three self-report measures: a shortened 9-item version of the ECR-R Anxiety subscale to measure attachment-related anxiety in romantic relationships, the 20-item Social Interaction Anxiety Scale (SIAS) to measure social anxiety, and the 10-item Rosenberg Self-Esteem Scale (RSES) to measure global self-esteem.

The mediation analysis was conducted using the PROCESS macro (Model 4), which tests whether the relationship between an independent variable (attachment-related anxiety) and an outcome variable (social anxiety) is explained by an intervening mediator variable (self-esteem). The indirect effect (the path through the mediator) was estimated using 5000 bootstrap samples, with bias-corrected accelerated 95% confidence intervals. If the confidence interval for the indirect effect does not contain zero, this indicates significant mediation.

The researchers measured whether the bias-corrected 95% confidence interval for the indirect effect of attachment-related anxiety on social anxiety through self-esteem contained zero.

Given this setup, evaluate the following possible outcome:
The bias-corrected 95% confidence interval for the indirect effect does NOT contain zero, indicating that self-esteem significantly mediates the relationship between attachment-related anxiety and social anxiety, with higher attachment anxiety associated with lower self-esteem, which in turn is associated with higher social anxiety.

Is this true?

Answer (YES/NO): YES